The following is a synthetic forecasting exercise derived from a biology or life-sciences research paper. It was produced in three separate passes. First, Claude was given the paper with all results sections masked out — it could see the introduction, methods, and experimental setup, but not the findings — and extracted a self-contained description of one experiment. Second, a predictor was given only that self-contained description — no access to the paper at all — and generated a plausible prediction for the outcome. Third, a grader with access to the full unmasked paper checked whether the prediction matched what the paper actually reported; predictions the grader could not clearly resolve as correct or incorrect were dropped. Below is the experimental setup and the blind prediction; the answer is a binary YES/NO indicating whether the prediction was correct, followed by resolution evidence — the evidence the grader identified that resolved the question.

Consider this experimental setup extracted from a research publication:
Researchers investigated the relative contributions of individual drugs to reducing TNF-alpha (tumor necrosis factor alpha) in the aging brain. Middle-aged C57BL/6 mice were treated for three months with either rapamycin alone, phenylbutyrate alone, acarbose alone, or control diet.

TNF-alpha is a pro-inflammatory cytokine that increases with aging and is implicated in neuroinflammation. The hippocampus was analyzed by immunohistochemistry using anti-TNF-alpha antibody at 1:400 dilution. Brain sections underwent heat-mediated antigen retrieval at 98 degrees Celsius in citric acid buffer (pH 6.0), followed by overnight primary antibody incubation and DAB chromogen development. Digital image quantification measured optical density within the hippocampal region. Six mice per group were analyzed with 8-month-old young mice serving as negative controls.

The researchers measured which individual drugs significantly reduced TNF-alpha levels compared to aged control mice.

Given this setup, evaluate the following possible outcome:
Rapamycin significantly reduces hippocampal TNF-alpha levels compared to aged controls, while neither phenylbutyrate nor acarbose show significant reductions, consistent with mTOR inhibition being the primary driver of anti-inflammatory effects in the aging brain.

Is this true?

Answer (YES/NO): YES